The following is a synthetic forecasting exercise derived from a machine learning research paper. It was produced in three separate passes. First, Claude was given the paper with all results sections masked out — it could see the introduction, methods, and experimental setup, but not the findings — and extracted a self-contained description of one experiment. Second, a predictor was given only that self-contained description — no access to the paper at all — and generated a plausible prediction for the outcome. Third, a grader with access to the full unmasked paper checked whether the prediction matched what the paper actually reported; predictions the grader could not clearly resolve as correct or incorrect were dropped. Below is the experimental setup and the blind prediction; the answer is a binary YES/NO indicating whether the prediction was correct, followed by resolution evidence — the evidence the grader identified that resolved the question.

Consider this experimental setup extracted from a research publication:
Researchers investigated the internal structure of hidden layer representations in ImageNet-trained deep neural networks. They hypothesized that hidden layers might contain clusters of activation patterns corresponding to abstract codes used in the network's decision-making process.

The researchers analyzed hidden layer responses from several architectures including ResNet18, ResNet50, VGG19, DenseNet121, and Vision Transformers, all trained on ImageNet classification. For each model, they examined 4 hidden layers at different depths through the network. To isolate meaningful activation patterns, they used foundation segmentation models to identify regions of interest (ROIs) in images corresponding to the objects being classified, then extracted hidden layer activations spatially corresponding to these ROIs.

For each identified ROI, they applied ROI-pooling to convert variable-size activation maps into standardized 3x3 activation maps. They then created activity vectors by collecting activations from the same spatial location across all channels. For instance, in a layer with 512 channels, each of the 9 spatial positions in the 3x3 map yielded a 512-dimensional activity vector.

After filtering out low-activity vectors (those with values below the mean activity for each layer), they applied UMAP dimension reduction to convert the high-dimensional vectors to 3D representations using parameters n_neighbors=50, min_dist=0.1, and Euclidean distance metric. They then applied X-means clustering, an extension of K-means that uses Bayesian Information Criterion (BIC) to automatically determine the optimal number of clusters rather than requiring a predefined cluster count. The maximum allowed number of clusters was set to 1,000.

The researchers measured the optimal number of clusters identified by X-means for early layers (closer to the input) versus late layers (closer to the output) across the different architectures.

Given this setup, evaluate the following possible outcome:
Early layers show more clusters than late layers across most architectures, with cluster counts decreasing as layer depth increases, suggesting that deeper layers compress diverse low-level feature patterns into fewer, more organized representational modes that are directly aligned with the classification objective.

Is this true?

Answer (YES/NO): NO